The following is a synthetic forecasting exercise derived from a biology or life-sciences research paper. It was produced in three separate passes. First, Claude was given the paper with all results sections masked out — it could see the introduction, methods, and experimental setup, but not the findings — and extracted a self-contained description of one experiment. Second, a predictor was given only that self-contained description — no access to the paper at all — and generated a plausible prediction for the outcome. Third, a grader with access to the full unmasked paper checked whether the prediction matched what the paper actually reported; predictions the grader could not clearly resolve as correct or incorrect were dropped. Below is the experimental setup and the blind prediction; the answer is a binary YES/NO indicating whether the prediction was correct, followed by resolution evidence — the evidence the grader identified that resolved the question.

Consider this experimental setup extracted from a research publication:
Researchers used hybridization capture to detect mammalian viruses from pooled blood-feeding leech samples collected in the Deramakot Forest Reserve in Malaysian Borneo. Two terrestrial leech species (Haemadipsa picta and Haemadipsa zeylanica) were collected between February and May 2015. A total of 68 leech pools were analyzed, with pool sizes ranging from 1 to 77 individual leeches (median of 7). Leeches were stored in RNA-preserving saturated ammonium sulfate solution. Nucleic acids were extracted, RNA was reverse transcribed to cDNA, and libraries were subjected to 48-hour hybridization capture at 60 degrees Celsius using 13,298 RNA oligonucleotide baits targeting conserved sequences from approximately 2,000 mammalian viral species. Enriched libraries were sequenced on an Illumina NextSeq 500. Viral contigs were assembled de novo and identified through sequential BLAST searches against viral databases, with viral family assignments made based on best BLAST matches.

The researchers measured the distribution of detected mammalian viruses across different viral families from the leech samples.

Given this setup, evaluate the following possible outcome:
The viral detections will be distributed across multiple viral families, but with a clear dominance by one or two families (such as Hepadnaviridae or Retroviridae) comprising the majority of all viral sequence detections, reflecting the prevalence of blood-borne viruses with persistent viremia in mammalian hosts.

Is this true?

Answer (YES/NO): NO